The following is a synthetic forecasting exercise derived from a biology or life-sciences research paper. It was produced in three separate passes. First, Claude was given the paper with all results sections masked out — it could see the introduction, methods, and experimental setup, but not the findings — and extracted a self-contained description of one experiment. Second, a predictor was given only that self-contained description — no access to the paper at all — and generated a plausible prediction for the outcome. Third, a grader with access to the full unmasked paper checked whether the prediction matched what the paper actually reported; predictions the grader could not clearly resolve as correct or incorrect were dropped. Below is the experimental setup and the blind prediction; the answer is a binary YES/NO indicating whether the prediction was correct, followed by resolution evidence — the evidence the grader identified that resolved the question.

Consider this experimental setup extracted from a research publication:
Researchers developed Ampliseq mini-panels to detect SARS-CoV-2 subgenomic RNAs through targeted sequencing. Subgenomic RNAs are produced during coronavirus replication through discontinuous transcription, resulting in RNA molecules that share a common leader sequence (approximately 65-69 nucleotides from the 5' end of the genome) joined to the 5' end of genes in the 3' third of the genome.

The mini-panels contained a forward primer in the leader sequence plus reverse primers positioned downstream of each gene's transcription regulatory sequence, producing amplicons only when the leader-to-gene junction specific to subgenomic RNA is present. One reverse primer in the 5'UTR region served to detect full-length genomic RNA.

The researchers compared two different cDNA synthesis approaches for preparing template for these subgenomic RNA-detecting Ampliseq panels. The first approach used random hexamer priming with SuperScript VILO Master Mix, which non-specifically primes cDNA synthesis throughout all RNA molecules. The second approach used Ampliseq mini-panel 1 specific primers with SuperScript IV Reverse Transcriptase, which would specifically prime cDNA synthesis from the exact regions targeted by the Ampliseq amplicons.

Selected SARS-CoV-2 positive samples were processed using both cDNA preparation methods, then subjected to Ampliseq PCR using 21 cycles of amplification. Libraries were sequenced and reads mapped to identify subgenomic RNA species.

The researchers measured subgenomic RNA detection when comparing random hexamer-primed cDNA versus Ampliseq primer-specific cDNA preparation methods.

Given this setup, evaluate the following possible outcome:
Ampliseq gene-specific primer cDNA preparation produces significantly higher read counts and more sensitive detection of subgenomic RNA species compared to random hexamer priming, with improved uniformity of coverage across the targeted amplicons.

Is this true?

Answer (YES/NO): NO